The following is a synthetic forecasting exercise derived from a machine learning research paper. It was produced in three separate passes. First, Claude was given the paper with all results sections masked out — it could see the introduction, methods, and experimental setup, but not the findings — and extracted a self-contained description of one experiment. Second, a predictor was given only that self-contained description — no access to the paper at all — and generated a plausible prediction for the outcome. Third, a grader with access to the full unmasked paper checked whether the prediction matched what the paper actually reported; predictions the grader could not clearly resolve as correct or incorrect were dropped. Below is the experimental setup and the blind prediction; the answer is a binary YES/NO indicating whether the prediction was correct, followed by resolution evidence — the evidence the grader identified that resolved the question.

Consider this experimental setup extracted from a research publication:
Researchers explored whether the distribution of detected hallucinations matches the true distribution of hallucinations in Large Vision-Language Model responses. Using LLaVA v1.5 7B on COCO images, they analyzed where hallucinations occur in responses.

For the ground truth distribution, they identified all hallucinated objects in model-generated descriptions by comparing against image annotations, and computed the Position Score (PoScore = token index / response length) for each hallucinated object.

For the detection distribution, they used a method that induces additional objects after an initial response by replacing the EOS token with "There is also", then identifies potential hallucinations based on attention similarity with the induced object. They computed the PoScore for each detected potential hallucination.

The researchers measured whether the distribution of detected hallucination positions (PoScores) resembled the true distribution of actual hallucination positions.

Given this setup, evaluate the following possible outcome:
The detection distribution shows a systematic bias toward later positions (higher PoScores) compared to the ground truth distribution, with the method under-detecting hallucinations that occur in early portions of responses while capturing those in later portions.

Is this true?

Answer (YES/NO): NO